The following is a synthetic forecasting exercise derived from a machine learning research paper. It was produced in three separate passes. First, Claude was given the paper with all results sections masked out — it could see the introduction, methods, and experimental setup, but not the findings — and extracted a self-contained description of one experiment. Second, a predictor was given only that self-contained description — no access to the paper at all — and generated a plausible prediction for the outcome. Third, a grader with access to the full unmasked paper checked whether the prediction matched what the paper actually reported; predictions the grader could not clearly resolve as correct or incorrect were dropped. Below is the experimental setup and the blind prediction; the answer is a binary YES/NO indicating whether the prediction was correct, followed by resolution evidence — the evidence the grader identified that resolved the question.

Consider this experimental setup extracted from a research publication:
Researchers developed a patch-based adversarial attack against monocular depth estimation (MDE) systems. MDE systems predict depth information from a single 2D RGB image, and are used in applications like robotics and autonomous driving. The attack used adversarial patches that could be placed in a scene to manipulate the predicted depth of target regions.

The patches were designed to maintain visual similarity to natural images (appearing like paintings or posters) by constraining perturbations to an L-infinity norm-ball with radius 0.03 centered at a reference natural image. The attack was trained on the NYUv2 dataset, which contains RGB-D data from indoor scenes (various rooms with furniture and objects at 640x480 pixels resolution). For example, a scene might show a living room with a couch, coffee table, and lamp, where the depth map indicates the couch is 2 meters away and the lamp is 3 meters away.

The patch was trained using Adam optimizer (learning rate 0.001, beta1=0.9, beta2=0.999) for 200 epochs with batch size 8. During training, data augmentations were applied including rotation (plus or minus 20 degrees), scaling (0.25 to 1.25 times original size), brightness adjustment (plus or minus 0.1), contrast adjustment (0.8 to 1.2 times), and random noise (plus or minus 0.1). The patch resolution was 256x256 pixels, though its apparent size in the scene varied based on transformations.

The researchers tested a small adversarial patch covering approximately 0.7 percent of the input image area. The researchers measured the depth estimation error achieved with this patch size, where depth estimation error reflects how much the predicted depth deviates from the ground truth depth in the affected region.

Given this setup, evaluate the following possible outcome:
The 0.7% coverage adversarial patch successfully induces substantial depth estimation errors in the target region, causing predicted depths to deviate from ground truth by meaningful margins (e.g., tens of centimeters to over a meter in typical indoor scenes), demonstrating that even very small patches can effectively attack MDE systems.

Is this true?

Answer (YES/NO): YES